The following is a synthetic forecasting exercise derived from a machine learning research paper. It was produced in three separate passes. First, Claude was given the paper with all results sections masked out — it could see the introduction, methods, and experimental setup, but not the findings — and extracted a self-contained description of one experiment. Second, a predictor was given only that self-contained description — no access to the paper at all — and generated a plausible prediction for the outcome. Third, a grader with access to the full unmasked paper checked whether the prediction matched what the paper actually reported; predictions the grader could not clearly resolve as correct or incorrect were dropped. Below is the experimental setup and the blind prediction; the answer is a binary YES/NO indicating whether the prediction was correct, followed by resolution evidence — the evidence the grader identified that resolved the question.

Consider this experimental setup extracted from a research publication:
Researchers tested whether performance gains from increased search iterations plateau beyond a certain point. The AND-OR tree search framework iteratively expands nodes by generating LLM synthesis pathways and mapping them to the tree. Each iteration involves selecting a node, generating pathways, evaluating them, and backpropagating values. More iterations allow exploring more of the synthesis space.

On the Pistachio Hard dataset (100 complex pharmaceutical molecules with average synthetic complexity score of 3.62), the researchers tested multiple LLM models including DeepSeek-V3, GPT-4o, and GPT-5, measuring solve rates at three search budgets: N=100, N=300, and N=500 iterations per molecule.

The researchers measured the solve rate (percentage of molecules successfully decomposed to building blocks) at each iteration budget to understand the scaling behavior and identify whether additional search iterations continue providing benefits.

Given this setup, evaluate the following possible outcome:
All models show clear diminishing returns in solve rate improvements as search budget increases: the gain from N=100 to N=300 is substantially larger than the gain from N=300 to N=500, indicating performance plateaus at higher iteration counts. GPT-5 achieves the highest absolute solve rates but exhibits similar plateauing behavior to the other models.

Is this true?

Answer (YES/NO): NO